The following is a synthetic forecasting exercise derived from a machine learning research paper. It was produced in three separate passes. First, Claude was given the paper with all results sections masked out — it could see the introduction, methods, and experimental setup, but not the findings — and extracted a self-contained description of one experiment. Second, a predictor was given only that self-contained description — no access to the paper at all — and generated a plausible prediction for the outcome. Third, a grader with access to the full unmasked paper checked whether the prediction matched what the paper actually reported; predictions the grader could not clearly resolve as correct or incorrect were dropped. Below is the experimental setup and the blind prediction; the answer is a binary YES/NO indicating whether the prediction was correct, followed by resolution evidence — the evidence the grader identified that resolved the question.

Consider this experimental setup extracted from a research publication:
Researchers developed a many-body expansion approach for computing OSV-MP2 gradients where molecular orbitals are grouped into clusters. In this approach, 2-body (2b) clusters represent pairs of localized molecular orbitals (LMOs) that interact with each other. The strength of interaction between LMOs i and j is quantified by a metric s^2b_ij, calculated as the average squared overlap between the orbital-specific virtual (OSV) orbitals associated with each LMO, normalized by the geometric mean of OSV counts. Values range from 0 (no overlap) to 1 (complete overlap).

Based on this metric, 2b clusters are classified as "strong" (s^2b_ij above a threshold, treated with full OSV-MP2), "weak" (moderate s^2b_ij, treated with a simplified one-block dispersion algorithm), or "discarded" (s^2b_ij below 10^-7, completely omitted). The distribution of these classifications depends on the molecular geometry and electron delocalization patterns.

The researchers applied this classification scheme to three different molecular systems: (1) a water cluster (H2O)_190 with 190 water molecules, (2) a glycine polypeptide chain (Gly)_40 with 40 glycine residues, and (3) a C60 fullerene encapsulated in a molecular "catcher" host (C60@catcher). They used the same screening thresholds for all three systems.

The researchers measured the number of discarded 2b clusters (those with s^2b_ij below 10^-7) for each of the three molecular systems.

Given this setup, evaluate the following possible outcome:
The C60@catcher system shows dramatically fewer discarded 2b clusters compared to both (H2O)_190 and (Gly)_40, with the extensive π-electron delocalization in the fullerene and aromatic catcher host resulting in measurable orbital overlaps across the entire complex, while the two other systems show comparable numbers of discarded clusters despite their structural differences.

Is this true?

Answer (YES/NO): NO